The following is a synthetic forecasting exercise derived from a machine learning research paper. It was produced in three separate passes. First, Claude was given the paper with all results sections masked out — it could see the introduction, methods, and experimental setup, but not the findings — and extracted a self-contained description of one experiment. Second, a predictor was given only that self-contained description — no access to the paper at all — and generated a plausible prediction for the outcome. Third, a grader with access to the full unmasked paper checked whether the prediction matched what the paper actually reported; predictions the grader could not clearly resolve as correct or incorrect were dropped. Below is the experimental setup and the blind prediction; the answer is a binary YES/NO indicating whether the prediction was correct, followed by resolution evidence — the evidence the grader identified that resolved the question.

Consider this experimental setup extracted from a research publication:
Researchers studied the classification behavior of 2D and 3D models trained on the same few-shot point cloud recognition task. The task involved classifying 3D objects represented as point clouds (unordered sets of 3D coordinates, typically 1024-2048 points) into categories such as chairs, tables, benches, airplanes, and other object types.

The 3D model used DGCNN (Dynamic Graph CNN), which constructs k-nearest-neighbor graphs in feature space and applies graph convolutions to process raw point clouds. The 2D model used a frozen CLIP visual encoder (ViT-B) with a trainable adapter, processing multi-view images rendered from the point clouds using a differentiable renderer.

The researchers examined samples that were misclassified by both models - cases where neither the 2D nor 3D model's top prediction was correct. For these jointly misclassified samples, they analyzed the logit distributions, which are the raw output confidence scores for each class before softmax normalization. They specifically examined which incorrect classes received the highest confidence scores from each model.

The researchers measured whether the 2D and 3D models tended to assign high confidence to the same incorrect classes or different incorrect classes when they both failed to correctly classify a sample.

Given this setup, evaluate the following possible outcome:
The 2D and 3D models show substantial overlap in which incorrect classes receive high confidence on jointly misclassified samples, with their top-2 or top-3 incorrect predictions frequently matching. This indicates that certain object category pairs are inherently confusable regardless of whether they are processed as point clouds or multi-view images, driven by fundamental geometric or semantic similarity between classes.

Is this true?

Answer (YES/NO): NO